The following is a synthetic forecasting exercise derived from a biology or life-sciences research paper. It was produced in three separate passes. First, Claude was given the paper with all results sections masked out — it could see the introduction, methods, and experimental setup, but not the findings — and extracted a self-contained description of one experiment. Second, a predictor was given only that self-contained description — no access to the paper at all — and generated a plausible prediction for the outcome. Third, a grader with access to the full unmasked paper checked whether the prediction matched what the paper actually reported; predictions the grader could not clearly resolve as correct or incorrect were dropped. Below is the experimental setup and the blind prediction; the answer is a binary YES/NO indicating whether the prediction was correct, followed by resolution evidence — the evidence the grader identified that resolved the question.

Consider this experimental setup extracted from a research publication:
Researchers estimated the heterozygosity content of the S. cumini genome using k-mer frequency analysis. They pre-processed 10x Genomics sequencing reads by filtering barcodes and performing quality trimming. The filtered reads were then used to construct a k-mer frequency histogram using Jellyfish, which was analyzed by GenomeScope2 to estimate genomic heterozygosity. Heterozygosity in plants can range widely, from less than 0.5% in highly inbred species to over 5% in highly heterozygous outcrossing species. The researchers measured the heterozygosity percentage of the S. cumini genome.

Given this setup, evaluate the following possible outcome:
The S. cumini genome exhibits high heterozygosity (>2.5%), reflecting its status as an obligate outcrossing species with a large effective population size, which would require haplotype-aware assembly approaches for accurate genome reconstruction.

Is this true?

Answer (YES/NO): YES